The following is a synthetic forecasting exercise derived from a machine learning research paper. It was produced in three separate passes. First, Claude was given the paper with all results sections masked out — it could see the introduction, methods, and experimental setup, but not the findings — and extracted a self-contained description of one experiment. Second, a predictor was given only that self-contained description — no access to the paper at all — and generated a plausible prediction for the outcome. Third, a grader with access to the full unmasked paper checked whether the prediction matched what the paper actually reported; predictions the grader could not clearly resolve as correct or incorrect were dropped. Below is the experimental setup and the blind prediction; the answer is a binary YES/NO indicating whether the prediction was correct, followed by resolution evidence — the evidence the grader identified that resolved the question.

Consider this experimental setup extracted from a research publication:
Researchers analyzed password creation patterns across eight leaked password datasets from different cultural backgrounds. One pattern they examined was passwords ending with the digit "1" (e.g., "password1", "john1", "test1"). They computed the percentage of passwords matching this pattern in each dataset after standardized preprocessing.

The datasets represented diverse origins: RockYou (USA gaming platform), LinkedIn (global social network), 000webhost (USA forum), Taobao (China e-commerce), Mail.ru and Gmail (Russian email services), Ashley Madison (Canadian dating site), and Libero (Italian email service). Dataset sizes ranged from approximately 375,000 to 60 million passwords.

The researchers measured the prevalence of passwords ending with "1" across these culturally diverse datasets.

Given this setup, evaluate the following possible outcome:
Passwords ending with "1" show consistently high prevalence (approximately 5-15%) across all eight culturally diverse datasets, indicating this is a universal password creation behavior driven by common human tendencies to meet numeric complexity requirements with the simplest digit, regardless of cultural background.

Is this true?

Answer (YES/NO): YES